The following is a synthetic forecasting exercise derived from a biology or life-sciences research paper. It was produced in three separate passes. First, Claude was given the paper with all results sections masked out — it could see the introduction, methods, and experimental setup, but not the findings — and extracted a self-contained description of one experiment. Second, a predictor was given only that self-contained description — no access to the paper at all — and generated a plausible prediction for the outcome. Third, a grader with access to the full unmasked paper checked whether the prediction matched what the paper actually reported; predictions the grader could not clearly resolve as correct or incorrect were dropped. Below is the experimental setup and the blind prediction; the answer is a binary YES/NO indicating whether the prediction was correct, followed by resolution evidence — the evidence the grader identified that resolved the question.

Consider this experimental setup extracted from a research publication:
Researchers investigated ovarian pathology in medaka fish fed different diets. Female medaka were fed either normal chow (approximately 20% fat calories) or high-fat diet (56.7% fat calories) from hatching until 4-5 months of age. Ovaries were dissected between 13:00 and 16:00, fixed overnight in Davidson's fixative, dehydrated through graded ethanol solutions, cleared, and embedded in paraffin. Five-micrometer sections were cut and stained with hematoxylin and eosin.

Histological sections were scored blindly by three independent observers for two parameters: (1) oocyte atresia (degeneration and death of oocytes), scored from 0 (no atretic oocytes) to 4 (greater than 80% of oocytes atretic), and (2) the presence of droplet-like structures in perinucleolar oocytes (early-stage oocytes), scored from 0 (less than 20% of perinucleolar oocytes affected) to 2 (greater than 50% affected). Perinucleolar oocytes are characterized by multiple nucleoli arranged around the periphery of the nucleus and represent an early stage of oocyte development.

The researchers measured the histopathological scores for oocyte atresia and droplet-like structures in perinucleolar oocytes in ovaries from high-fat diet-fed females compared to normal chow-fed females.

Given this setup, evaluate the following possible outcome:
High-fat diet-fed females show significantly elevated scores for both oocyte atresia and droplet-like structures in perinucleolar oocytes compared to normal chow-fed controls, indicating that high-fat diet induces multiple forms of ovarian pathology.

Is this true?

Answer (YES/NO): NO